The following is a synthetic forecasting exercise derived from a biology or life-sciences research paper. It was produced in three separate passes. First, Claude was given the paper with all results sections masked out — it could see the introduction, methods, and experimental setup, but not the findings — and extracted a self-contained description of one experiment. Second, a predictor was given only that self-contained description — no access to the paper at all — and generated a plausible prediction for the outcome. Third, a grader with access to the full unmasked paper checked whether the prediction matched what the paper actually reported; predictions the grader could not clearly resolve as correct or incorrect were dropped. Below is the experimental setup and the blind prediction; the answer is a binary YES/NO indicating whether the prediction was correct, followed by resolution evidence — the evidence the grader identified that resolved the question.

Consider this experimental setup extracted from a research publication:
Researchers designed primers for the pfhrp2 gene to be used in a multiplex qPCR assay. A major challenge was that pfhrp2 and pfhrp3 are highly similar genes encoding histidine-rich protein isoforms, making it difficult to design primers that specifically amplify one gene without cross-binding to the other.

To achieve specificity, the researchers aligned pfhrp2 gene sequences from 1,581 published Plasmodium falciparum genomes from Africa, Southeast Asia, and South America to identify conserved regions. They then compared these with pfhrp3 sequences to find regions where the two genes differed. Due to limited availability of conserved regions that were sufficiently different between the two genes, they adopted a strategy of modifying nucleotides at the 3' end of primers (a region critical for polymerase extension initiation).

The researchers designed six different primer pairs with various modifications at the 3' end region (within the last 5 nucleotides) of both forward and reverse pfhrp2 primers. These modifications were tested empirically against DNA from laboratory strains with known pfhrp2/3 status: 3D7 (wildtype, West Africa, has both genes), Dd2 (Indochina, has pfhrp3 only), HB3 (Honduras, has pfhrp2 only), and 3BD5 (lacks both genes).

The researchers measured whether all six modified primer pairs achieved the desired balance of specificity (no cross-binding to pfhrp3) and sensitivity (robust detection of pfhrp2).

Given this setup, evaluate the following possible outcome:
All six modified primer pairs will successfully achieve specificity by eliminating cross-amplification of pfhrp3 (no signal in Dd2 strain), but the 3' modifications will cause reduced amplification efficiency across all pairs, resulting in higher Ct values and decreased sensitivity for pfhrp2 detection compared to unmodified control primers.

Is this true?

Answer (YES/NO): NO